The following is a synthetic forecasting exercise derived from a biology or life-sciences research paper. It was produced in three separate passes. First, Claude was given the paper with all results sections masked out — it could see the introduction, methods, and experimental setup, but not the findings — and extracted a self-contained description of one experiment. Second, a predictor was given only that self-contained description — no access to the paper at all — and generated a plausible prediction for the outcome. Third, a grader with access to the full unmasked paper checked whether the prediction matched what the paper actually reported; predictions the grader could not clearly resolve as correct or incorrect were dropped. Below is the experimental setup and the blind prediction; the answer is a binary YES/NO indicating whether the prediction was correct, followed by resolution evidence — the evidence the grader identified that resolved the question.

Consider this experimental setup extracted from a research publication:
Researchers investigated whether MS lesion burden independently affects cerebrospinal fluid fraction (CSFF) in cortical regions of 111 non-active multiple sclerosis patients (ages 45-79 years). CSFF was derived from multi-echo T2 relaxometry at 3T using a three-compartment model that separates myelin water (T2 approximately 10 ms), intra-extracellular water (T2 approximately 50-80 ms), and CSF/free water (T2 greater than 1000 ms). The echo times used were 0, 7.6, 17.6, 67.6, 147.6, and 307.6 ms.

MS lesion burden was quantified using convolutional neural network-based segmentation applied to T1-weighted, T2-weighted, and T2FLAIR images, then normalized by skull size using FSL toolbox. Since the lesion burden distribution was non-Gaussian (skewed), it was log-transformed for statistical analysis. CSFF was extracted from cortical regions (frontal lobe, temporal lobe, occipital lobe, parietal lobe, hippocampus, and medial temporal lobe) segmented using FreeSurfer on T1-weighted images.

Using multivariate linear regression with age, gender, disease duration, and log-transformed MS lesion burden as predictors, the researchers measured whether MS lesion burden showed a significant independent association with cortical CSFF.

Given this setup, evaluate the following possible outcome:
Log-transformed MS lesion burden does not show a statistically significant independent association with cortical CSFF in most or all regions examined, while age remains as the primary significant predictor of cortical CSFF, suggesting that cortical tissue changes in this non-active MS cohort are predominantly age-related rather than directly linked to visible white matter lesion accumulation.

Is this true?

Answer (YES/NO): NO